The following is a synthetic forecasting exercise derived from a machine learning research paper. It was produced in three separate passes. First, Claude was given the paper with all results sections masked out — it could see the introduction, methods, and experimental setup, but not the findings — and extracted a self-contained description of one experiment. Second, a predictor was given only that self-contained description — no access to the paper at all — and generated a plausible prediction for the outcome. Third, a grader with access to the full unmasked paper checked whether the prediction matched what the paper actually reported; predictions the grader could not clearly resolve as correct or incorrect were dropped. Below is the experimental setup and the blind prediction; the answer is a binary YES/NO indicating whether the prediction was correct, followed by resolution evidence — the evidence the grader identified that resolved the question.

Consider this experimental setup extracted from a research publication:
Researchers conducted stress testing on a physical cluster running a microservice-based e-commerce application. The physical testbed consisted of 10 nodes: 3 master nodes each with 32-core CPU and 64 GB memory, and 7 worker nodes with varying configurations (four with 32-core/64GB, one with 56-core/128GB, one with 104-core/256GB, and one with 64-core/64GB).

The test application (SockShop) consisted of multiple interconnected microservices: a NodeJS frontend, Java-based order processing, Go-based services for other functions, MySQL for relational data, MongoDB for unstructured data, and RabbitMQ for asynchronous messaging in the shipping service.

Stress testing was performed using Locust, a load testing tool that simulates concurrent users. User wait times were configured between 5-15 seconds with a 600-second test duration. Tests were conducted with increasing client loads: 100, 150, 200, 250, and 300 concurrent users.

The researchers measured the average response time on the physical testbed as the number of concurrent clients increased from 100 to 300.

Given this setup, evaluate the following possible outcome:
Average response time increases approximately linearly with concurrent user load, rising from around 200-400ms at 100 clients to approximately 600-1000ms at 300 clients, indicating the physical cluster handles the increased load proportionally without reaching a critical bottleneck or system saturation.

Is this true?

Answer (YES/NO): NO